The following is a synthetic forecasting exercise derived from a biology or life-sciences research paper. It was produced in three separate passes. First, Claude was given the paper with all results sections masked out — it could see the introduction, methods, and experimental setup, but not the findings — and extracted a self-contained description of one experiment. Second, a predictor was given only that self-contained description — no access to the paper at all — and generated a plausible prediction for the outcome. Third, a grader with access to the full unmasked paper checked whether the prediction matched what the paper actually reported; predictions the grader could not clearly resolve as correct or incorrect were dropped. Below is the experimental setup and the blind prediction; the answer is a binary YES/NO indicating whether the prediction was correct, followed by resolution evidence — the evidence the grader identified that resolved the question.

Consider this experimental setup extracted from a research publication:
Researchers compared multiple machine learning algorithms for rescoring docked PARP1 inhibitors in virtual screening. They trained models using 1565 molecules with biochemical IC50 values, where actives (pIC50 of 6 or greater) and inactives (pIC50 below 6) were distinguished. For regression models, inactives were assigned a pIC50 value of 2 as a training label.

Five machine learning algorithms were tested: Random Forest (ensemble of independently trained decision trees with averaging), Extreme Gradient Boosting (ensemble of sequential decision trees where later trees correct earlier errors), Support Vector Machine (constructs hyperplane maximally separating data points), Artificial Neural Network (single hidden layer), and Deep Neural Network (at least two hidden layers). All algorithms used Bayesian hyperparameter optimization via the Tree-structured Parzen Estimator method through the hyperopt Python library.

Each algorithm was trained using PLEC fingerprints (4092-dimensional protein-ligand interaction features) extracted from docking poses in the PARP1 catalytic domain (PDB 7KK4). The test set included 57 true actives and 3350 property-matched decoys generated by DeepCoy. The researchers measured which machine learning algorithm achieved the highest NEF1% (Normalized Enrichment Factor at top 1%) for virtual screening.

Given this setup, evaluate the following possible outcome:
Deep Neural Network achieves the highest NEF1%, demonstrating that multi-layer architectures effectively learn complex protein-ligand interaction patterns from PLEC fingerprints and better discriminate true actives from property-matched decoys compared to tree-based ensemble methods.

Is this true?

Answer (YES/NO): NO